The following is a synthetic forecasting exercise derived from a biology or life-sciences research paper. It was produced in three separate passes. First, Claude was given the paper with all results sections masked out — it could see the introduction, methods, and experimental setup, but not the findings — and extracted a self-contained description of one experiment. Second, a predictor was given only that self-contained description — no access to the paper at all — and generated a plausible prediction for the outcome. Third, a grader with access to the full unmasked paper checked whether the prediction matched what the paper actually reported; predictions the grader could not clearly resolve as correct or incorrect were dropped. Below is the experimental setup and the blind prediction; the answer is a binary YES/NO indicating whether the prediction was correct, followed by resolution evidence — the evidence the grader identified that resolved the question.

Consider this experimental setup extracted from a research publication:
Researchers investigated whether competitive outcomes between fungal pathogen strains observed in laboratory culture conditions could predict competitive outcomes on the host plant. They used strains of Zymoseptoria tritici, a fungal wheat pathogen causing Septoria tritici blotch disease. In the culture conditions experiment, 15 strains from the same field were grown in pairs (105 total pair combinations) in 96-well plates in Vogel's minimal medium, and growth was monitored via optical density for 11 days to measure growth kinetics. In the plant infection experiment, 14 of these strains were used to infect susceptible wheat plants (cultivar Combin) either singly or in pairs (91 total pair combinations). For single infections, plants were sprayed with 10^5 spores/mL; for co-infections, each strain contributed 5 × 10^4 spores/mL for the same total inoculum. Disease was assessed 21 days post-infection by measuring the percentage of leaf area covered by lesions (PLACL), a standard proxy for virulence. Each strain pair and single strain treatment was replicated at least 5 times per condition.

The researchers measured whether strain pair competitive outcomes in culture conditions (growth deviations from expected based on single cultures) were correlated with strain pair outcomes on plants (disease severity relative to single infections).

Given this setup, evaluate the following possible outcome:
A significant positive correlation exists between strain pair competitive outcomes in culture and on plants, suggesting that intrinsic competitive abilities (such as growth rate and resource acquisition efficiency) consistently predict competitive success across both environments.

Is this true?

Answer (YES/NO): NO